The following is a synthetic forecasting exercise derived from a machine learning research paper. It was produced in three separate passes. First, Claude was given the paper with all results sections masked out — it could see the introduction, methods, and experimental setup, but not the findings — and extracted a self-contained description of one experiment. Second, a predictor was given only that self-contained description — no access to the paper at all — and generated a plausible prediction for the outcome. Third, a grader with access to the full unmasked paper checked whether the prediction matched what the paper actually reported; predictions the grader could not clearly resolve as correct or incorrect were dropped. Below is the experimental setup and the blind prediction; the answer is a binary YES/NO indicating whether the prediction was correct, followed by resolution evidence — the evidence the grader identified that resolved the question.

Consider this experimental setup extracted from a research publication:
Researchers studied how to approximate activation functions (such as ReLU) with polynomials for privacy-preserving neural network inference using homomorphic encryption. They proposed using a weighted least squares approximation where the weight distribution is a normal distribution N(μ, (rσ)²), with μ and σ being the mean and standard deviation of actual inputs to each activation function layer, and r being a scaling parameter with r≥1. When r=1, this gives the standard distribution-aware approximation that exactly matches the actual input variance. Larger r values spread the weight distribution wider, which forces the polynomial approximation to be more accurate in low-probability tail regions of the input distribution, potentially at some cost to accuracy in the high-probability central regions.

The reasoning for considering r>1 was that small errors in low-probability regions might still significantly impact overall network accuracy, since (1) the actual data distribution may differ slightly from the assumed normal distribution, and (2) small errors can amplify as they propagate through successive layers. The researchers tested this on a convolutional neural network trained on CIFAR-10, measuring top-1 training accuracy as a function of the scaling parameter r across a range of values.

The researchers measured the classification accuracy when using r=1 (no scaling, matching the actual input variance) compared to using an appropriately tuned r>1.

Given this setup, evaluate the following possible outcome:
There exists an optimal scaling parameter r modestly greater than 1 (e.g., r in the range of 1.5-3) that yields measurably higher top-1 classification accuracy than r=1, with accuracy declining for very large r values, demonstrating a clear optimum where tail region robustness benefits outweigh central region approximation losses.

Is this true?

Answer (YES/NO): YES